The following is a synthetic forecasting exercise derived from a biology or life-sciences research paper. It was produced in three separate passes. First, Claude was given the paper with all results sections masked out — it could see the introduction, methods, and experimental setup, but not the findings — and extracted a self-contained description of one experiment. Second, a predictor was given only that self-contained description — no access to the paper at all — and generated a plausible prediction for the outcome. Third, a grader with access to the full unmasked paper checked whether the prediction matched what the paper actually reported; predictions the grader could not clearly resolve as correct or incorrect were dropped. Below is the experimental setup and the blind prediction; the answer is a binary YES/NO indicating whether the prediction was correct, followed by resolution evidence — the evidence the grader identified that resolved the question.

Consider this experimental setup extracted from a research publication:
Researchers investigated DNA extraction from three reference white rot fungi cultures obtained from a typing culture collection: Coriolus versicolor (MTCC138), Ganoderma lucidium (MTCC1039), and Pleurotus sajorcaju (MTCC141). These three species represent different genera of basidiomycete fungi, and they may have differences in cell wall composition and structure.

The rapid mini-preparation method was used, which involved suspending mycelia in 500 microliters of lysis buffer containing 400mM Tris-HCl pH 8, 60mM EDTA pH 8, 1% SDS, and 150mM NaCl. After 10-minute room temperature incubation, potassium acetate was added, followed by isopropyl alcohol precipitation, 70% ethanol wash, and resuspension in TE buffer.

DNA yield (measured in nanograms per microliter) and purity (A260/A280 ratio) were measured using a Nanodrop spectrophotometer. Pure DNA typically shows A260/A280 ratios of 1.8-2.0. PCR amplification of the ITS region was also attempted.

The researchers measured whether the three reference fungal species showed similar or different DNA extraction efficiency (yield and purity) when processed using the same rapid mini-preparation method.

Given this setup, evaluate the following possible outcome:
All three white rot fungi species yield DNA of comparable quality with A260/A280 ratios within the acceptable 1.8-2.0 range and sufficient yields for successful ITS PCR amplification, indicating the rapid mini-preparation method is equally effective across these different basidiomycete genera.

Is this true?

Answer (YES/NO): NO